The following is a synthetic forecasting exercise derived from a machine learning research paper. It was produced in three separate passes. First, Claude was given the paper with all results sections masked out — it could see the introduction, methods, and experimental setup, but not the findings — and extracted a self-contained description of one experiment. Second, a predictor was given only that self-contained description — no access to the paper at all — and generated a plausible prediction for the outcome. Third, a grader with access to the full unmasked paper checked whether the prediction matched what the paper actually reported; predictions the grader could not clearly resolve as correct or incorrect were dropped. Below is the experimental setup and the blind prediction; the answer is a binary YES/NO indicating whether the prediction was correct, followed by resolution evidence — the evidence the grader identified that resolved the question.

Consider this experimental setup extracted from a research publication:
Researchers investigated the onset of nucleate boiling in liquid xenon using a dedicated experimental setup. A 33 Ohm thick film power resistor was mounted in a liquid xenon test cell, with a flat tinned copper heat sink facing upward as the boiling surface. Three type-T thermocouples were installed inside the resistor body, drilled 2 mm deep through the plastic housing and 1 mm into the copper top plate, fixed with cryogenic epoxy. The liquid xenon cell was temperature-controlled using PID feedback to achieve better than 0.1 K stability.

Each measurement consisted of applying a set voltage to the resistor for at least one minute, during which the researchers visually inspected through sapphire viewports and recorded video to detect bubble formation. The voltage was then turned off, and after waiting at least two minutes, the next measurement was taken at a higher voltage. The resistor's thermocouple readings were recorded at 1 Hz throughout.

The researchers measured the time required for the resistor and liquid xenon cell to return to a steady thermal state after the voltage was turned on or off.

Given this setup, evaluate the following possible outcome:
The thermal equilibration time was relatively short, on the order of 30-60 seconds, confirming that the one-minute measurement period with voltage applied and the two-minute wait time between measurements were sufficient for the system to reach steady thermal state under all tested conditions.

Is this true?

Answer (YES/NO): NO